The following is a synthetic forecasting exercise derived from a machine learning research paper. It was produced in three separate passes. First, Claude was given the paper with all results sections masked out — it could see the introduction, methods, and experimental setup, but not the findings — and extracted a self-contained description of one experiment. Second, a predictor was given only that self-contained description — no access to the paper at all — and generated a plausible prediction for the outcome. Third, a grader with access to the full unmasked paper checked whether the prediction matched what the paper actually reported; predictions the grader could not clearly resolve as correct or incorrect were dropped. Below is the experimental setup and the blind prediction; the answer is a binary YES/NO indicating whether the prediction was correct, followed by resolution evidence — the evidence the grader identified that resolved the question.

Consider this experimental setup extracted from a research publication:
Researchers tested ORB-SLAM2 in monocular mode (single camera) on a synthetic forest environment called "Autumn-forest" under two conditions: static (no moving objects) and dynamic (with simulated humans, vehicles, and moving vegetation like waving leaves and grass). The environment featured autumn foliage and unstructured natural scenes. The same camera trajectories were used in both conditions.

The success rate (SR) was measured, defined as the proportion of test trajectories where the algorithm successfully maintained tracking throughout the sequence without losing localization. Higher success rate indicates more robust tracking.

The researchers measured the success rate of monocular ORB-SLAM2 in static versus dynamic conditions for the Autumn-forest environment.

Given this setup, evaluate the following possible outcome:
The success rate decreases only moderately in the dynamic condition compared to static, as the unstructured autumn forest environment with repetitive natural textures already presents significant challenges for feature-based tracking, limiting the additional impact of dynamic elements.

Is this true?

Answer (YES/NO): NO